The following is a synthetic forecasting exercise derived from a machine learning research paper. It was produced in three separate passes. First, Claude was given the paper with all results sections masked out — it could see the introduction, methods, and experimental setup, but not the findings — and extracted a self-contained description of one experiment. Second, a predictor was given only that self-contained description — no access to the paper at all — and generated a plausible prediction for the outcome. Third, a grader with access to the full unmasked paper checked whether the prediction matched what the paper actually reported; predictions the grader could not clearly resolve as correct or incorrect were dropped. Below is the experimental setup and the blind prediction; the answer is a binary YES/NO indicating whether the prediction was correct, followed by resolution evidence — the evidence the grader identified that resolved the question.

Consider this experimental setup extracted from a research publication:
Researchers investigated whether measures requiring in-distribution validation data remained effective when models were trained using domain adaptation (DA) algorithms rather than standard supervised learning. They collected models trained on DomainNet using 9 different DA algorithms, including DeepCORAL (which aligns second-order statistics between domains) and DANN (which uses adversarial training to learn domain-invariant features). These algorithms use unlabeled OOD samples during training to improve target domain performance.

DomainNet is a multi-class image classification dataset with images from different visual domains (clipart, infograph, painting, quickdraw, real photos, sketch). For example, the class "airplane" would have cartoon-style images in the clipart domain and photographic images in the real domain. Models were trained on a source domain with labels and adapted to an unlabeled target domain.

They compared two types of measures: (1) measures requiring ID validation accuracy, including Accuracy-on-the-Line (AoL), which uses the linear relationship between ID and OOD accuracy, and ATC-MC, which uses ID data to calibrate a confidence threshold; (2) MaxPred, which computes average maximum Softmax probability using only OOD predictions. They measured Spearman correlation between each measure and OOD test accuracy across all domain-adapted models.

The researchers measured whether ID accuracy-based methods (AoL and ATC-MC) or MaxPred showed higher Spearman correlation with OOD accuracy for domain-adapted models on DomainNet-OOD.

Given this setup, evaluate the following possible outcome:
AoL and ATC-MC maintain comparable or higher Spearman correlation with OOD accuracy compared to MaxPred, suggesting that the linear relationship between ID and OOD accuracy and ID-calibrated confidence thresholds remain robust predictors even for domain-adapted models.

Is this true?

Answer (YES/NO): NO